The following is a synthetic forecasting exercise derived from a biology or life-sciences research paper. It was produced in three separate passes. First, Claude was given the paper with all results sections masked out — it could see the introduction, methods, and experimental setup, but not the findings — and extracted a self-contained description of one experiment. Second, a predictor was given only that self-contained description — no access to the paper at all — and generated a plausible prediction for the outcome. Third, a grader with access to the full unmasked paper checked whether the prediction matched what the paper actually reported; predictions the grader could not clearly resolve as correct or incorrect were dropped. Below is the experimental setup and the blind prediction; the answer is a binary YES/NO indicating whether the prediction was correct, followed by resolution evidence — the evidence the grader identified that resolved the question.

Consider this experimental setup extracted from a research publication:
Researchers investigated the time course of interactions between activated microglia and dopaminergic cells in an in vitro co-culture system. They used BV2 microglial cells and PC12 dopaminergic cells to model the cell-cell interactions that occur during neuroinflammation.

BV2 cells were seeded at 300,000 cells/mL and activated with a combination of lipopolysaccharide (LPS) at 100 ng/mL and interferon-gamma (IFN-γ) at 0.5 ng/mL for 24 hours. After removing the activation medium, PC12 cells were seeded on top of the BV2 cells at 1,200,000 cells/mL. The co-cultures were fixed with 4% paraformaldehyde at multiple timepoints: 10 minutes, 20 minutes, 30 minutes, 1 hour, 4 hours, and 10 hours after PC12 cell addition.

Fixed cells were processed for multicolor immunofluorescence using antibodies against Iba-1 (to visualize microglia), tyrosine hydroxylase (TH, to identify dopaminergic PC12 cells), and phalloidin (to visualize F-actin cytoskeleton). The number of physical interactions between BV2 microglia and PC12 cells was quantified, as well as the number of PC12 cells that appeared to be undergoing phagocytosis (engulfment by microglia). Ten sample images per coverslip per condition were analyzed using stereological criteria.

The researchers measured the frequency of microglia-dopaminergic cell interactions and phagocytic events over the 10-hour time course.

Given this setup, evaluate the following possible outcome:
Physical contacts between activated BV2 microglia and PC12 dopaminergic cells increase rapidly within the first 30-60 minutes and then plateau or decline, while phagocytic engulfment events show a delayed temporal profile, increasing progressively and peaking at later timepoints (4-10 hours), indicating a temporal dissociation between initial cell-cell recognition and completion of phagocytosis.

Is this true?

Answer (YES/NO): NO